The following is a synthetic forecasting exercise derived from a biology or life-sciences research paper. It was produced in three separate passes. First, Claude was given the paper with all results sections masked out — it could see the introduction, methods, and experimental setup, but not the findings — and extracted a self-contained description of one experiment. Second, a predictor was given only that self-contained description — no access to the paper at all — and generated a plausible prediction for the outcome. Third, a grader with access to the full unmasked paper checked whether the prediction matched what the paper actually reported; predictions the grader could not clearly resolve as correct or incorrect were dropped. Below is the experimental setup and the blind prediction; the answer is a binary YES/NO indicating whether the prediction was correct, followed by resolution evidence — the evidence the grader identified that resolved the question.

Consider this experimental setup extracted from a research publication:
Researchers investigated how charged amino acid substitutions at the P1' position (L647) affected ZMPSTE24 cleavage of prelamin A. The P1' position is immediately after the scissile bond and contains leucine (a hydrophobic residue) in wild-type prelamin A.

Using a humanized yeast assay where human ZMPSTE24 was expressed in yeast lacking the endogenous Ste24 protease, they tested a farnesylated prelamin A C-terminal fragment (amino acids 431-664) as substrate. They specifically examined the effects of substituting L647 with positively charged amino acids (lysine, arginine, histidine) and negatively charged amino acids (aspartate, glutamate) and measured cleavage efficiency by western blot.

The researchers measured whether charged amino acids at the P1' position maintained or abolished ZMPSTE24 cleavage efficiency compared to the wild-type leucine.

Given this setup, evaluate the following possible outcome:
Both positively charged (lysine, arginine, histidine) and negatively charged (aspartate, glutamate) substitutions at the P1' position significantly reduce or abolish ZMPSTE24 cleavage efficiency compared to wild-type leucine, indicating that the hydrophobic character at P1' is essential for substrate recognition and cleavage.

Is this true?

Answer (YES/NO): YES